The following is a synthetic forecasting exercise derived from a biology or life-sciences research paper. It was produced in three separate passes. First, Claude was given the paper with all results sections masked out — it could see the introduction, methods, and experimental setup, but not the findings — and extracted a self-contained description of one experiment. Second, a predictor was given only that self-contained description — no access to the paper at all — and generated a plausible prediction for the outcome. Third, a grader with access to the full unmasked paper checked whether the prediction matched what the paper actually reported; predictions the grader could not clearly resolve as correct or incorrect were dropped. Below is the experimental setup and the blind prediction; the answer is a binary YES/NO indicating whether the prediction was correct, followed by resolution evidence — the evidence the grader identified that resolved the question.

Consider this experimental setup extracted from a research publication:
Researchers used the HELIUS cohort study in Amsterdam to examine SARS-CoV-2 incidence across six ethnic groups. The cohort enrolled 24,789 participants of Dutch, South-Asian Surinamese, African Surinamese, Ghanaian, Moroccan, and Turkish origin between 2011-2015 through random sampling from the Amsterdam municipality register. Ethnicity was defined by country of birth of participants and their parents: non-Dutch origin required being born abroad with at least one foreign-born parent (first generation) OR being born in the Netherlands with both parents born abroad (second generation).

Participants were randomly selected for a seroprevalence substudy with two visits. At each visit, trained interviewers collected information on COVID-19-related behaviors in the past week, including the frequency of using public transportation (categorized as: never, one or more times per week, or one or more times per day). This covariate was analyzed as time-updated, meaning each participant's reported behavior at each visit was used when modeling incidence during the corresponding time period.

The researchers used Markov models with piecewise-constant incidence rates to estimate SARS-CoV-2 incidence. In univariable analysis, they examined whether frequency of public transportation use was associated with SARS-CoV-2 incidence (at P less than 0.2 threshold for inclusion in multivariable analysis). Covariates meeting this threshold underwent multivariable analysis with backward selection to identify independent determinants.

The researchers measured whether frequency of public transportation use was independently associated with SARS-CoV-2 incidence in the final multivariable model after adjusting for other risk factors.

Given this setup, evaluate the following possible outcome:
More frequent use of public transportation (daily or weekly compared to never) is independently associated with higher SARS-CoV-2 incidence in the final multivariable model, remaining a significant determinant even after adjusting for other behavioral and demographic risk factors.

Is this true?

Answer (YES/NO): NO